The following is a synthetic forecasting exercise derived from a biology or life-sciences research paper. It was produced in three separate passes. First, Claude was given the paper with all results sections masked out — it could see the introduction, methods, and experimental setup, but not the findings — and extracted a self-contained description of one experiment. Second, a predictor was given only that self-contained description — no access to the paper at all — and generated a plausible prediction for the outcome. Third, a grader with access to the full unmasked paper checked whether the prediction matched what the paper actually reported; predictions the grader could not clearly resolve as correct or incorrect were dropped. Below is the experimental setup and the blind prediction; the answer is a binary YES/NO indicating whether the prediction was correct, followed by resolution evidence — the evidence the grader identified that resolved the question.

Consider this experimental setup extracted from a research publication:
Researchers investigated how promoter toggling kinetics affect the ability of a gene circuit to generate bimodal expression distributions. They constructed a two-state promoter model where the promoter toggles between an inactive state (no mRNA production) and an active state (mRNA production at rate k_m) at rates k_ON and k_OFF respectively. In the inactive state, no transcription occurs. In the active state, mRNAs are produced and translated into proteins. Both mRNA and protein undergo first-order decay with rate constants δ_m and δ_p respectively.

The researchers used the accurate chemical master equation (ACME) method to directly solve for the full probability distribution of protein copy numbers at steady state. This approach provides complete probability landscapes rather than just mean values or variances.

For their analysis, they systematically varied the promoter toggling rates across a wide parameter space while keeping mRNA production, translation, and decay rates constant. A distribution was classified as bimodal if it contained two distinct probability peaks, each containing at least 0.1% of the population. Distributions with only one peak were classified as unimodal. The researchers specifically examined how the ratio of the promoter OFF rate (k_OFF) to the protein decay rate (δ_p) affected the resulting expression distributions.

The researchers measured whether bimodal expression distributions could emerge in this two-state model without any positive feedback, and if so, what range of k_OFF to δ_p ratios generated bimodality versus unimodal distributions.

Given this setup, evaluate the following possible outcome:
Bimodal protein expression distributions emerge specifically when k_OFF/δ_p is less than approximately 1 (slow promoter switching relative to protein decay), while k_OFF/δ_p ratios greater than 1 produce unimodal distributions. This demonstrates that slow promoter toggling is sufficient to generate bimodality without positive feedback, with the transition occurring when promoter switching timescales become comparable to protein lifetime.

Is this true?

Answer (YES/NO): YES